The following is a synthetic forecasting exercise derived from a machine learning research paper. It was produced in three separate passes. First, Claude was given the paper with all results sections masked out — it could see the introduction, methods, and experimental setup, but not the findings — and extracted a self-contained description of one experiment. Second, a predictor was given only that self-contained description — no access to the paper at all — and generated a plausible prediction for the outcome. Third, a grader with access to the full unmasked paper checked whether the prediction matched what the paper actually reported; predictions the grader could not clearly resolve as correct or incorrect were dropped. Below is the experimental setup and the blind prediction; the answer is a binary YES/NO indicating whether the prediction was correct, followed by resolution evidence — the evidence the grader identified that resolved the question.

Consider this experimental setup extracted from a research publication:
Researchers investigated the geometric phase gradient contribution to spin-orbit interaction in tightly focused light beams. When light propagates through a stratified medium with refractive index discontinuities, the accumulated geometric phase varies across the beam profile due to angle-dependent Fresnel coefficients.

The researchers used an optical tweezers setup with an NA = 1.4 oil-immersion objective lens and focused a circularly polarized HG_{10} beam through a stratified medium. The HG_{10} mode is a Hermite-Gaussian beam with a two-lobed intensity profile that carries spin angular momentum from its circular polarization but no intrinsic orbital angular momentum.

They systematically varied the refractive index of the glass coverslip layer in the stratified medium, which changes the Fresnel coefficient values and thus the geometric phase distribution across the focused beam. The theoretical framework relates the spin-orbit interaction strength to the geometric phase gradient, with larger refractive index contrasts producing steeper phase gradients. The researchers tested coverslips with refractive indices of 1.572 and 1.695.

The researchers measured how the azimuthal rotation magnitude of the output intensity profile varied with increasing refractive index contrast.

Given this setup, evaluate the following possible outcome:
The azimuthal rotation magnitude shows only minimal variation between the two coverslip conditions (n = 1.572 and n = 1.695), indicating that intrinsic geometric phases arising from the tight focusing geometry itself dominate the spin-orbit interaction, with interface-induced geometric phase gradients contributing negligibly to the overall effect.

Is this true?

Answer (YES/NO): NO